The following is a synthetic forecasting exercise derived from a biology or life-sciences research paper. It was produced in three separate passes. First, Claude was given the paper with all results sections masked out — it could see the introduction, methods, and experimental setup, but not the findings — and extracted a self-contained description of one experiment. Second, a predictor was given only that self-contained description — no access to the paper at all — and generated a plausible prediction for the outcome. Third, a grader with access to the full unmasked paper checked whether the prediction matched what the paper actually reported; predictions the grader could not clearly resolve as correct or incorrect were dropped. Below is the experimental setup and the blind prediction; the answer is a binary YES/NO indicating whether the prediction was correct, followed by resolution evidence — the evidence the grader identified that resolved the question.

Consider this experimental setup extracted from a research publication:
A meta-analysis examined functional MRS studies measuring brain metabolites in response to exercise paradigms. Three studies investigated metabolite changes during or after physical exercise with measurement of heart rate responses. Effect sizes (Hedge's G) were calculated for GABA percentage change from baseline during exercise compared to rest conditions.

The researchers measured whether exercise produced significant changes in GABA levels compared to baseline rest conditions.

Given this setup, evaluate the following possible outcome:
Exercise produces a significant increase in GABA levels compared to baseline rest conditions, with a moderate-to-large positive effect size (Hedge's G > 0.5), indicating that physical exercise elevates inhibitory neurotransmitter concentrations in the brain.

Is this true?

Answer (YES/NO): NO